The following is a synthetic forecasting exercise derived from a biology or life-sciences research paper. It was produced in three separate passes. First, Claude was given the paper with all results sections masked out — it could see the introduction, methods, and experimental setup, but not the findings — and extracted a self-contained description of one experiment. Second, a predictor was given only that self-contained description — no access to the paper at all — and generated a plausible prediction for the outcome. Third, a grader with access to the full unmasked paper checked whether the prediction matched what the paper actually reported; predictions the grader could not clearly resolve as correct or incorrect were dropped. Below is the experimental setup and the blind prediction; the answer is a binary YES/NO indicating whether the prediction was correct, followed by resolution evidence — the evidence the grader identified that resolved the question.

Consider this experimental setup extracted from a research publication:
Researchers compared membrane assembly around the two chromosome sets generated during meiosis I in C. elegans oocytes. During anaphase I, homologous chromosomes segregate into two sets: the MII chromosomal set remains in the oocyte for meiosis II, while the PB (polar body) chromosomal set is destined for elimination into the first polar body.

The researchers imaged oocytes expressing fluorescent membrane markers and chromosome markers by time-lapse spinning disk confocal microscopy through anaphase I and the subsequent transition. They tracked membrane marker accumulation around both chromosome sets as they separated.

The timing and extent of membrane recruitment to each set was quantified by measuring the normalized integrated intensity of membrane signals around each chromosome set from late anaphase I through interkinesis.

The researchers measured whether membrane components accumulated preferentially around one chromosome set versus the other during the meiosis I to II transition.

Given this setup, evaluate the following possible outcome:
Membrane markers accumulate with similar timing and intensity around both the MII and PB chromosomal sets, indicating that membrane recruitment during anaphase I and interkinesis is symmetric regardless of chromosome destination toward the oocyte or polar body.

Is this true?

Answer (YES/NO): NO